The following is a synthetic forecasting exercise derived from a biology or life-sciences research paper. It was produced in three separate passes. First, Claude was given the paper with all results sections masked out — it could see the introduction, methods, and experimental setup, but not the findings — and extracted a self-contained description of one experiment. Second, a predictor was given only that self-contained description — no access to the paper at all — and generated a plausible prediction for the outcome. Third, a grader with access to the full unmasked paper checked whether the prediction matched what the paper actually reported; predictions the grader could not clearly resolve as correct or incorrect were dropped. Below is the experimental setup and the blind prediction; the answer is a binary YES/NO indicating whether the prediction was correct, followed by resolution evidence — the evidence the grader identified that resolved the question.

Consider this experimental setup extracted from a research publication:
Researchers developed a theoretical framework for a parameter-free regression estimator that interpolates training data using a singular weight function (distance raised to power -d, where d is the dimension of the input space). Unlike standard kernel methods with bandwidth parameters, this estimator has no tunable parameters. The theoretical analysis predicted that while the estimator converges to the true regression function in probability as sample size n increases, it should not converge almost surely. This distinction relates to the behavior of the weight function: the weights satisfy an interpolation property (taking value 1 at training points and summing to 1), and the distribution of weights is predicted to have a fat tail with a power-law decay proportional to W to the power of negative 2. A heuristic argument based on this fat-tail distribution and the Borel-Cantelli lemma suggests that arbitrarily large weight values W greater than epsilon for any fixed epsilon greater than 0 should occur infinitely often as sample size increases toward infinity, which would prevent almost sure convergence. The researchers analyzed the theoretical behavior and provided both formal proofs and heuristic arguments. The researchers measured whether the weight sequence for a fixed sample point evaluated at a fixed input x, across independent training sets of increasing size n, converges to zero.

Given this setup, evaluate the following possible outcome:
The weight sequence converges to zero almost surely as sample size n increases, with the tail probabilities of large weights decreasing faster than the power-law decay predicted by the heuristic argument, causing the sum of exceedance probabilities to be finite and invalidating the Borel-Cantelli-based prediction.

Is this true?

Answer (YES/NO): NO